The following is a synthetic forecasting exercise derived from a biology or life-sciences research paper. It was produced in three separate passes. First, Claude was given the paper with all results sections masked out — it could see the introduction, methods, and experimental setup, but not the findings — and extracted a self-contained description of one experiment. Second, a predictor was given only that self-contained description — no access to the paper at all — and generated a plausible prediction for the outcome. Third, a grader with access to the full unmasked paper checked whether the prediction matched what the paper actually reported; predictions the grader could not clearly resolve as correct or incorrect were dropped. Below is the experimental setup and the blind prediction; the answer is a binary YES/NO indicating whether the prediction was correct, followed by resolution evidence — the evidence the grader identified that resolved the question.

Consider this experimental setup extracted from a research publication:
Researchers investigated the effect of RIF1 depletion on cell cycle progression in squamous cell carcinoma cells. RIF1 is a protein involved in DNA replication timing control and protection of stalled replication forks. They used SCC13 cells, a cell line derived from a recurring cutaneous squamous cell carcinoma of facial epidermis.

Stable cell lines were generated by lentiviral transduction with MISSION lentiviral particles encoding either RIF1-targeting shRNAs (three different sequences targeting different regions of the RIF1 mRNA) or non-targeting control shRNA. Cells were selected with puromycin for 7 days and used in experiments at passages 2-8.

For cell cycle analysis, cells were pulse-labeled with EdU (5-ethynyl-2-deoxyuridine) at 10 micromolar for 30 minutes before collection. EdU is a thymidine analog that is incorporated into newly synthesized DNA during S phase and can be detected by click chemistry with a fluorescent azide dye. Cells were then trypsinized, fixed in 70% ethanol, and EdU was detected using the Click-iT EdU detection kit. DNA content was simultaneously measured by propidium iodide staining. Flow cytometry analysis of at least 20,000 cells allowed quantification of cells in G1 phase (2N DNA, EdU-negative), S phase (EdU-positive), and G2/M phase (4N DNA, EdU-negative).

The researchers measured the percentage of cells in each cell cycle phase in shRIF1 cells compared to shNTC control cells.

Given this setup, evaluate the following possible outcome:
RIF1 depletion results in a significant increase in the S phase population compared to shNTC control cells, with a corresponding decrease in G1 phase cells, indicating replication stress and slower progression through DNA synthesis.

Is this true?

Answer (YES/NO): NO